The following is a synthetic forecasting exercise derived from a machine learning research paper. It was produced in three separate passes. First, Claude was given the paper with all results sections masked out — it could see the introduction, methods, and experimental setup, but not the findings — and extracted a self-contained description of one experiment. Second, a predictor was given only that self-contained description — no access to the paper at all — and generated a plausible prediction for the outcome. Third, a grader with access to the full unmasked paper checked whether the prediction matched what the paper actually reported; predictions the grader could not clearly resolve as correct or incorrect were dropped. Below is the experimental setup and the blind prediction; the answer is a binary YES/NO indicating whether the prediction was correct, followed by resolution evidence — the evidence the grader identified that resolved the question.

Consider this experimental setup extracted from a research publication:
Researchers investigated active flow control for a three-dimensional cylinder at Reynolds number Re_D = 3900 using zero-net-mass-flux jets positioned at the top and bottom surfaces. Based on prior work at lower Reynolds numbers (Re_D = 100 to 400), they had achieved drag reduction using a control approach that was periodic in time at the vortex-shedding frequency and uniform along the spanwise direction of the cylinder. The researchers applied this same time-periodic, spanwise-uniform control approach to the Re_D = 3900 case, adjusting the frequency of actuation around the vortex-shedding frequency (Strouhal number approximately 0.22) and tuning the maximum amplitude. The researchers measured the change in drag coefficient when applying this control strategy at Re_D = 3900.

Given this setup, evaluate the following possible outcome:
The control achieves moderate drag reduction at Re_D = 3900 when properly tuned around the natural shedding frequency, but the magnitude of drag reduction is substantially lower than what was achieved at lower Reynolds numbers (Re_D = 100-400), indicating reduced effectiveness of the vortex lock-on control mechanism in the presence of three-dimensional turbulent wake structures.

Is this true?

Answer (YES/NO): NO